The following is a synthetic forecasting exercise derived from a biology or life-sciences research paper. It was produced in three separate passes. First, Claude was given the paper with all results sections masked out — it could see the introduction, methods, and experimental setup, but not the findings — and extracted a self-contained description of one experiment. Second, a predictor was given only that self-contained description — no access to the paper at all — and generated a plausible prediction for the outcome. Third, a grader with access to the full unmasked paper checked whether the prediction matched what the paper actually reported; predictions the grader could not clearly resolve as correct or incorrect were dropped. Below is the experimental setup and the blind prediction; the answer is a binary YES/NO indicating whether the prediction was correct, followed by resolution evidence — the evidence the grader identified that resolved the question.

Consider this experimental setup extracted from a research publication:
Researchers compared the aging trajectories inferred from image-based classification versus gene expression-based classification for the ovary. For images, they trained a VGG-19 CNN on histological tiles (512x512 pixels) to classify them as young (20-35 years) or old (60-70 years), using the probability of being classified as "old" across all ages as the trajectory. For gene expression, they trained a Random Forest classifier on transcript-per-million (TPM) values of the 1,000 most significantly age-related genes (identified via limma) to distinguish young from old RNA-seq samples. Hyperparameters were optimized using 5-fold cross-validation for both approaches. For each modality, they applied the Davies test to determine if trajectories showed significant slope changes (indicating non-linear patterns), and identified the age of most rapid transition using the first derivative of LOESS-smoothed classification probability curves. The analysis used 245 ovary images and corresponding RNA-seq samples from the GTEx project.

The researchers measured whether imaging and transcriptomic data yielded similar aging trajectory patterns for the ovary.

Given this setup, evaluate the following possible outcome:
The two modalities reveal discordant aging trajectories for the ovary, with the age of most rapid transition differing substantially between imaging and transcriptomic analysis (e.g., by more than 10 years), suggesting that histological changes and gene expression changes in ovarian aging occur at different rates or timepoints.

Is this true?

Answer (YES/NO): NO